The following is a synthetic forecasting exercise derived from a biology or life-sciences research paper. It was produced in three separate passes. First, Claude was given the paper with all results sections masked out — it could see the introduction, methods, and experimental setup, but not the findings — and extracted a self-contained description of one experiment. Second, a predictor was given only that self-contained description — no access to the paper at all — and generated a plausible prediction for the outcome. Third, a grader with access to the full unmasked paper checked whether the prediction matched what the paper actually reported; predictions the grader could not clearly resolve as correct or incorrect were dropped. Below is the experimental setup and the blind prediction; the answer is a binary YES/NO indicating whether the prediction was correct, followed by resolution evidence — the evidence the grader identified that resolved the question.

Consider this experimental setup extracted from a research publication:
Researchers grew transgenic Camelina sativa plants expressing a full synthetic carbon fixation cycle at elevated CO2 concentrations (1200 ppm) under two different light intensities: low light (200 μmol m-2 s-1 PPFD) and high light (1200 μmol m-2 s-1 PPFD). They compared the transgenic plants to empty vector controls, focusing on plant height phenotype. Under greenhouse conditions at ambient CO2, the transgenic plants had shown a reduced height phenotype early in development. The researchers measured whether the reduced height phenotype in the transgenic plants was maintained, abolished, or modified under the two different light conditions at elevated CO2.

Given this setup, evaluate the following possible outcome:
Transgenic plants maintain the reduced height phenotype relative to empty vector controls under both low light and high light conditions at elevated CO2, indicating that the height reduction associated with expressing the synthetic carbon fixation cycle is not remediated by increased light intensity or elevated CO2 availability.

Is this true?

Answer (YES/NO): NO